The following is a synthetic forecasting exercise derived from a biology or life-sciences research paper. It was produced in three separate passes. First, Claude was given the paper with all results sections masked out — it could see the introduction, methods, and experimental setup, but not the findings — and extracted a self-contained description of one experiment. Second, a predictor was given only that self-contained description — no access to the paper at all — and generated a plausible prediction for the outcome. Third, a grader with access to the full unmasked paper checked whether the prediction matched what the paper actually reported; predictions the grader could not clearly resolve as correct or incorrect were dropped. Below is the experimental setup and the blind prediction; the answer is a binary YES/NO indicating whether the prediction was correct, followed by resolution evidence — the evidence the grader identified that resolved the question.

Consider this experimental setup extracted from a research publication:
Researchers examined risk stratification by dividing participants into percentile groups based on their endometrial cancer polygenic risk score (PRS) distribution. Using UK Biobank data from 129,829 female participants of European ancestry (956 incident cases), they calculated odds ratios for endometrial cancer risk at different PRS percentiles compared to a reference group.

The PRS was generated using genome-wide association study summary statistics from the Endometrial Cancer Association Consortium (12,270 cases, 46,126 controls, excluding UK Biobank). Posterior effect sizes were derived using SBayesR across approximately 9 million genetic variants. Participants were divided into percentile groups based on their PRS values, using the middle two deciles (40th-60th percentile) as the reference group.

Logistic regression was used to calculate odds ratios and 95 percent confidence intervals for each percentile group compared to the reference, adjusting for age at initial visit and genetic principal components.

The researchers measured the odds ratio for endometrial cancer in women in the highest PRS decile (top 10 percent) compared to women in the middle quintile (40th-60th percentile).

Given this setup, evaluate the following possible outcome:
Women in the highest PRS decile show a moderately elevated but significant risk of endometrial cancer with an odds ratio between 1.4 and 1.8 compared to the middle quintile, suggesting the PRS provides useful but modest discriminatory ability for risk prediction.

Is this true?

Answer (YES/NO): NO